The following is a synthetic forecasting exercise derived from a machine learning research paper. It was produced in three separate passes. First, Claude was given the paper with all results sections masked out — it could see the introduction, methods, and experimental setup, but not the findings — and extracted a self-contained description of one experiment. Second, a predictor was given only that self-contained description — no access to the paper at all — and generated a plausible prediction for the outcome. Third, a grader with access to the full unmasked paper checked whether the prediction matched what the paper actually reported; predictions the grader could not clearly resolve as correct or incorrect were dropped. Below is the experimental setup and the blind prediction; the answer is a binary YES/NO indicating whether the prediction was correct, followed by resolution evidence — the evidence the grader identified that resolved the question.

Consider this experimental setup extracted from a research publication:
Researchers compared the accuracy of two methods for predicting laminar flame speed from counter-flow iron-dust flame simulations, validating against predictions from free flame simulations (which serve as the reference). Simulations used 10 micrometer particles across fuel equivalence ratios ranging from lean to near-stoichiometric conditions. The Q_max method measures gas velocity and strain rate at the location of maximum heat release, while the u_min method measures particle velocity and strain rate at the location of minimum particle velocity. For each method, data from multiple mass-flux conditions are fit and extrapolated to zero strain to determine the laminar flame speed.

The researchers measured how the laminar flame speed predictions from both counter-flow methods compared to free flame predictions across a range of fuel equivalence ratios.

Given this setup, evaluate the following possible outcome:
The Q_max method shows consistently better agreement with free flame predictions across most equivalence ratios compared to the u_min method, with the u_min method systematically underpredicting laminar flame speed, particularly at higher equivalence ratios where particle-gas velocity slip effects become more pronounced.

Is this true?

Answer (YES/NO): NO